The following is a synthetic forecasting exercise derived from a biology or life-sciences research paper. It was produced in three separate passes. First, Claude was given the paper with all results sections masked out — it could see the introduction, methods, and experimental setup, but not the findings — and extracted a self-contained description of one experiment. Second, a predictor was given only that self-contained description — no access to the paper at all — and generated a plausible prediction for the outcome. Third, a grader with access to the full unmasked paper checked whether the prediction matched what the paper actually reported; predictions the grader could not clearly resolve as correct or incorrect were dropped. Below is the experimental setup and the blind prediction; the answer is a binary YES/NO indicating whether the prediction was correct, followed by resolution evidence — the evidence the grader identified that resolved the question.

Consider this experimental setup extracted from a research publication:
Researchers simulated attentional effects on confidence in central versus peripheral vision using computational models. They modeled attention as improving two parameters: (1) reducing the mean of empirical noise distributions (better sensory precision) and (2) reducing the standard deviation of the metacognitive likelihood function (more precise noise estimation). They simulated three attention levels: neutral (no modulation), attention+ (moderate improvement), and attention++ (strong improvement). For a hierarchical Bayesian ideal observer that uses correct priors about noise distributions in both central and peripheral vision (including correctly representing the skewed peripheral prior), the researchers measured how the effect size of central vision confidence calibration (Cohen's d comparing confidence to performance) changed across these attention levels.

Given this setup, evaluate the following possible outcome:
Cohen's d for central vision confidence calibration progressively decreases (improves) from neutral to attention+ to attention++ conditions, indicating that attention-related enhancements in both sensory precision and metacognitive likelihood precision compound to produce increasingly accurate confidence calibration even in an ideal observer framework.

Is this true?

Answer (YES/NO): NO